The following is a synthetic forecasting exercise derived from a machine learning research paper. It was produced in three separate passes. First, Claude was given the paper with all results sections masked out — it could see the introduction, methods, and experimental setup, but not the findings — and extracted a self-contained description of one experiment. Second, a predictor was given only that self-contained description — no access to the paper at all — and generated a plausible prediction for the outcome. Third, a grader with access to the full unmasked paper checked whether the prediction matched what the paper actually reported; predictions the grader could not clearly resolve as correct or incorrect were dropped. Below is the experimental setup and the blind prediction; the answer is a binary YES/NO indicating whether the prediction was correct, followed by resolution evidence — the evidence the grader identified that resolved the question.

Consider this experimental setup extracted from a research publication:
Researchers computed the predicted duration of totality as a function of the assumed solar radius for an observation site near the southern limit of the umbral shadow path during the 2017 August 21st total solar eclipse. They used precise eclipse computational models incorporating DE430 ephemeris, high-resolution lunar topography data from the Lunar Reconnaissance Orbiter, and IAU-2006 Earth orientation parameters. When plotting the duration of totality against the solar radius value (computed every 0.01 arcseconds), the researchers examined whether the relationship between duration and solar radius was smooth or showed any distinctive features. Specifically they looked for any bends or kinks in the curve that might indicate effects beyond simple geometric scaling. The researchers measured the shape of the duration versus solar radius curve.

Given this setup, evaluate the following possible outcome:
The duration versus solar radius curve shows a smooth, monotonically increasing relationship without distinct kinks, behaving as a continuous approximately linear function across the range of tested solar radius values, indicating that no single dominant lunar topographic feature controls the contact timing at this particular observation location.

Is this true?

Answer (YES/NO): NO